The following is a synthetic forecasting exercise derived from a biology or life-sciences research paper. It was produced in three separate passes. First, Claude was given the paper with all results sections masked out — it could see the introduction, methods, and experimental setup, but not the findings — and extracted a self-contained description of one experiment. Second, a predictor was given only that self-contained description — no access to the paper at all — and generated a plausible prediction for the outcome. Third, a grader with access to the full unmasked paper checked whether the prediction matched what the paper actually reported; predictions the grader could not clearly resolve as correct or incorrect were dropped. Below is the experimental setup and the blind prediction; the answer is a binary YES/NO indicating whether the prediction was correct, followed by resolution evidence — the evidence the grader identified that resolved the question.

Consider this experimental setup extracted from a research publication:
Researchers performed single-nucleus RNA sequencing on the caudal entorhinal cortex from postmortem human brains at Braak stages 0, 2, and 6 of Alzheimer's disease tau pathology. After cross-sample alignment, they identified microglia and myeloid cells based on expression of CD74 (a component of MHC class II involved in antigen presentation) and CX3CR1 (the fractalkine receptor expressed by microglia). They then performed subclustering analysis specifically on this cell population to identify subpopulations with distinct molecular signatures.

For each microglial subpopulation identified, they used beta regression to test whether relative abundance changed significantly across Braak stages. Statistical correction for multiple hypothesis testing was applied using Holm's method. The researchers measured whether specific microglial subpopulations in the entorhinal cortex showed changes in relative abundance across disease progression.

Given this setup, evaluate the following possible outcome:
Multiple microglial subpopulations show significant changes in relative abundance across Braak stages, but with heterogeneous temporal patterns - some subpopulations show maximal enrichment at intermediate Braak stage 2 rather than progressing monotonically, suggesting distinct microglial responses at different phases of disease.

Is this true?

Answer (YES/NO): NO